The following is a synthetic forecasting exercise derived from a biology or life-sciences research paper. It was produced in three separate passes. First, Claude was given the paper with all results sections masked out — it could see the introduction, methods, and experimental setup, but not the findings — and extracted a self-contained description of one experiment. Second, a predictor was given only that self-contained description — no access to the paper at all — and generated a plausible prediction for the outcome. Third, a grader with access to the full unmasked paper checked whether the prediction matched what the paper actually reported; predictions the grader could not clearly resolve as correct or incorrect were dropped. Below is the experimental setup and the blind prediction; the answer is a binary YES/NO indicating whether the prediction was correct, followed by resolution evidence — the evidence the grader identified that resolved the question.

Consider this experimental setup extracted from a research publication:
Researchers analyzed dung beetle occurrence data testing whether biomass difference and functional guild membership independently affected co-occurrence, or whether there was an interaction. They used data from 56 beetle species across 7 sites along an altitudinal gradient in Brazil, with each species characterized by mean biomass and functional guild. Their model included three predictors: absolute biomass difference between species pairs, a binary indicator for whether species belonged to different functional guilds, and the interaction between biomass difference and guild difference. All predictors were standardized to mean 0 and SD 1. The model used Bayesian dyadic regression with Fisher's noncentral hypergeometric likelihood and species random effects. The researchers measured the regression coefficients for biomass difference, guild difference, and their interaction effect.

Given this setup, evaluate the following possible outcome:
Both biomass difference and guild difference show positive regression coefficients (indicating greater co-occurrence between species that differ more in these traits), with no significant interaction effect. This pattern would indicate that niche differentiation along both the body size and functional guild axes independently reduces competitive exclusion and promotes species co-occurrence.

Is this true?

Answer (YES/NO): NO